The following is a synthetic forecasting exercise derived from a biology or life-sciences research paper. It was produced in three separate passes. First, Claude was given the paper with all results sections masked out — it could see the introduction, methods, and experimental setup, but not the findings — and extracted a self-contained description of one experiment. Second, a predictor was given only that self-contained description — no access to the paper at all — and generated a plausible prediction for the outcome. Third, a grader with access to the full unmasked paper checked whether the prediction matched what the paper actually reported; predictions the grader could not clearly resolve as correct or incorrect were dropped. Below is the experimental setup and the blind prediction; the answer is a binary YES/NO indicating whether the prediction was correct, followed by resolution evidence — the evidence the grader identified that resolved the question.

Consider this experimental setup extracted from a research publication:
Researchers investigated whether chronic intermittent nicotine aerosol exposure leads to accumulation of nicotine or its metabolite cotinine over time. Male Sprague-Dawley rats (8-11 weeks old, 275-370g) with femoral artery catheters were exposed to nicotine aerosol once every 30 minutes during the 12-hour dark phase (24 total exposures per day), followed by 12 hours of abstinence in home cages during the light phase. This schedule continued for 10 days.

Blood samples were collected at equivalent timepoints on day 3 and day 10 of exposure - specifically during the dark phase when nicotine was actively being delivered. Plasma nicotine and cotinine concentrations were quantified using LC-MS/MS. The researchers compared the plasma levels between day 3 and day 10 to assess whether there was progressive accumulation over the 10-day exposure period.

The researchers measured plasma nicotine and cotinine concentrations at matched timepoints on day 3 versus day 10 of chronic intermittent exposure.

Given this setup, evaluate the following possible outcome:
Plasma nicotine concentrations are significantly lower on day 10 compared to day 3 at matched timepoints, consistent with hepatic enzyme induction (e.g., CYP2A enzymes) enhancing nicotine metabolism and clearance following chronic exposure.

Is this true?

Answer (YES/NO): NO